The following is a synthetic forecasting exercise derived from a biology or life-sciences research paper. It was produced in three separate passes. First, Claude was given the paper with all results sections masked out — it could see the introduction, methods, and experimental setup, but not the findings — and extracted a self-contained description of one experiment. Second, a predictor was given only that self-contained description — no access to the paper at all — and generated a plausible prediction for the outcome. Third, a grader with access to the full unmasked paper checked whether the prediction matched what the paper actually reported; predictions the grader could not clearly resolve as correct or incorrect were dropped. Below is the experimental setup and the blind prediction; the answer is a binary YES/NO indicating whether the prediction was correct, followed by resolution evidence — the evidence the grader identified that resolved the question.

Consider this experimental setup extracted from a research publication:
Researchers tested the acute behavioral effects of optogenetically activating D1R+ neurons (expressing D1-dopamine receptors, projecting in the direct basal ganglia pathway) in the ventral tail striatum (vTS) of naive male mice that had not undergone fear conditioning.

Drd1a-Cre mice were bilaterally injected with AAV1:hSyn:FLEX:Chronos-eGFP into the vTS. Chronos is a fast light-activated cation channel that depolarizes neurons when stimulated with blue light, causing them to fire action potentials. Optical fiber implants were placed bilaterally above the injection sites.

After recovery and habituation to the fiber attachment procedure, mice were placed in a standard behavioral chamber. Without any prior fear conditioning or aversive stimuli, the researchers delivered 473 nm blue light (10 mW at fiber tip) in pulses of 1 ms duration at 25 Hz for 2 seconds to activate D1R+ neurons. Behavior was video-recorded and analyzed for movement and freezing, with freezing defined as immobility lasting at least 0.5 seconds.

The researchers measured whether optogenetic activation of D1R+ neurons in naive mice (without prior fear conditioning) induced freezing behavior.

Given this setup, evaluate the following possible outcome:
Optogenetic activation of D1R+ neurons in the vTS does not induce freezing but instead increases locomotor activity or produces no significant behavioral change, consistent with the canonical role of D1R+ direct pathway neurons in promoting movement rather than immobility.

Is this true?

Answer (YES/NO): YES